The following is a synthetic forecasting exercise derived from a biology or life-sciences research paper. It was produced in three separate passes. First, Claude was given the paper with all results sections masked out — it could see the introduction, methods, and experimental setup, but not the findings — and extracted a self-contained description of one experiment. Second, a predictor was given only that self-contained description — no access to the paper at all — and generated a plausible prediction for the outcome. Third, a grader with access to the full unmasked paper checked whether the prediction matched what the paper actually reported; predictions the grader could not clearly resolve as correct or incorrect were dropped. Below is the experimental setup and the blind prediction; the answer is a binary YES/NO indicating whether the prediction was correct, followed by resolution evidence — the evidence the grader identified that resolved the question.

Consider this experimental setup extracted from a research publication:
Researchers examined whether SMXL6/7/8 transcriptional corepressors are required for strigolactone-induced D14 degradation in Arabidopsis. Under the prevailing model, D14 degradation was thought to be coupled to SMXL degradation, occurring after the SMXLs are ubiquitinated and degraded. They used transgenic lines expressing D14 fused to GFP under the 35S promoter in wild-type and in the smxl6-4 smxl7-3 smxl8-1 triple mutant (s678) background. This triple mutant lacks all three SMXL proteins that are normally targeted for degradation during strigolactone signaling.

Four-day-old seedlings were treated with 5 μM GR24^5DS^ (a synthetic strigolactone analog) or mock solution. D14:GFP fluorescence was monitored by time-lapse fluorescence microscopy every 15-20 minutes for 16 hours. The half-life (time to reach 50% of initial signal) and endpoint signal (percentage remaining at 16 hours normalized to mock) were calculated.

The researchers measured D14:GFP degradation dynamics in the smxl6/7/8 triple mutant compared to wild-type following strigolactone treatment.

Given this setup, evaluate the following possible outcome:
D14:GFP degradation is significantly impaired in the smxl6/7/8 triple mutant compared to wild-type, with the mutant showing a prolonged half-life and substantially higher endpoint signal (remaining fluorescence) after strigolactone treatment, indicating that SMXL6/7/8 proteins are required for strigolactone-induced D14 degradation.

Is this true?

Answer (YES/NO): NO